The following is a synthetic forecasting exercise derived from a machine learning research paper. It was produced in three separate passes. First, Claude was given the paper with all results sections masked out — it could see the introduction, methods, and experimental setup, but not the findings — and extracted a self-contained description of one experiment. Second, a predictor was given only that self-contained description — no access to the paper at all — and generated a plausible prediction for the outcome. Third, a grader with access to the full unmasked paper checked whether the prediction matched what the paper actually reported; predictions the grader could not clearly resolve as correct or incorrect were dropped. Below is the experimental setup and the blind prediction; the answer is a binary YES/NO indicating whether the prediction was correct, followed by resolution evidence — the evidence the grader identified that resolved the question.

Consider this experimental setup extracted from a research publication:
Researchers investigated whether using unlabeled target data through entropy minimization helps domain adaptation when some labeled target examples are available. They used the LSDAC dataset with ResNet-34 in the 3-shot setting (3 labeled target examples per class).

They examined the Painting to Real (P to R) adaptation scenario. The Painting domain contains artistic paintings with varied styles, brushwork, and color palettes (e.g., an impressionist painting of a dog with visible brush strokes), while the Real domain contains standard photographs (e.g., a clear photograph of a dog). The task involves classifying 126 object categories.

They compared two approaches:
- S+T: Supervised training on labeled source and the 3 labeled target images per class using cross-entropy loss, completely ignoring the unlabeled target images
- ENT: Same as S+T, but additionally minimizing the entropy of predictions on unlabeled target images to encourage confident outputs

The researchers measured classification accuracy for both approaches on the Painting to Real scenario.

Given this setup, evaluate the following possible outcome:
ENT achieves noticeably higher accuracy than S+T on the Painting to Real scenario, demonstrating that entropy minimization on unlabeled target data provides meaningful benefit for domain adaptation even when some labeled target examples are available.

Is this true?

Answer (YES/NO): YES